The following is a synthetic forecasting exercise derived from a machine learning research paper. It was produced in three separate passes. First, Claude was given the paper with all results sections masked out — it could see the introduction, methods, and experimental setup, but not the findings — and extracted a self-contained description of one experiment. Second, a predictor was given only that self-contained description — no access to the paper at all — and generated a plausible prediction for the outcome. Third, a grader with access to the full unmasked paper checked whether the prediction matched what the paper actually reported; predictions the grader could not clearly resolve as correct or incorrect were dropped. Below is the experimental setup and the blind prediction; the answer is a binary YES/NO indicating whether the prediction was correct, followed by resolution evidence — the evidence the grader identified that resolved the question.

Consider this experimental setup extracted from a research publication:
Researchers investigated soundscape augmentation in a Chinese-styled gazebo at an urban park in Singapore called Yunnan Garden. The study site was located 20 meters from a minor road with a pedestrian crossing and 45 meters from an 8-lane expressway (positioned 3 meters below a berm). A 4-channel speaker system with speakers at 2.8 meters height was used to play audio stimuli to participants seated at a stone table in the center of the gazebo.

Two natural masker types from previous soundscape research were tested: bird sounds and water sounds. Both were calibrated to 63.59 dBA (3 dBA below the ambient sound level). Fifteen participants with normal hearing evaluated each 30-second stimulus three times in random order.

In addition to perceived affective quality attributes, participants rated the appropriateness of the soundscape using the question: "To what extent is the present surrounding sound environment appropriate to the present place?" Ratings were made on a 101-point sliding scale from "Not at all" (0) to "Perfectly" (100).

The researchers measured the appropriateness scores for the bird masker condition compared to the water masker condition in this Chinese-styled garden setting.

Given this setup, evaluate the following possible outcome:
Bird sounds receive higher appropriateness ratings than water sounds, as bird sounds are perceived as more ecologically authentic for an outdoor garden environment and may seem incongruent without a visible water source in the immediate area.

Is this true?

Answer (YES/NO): YES